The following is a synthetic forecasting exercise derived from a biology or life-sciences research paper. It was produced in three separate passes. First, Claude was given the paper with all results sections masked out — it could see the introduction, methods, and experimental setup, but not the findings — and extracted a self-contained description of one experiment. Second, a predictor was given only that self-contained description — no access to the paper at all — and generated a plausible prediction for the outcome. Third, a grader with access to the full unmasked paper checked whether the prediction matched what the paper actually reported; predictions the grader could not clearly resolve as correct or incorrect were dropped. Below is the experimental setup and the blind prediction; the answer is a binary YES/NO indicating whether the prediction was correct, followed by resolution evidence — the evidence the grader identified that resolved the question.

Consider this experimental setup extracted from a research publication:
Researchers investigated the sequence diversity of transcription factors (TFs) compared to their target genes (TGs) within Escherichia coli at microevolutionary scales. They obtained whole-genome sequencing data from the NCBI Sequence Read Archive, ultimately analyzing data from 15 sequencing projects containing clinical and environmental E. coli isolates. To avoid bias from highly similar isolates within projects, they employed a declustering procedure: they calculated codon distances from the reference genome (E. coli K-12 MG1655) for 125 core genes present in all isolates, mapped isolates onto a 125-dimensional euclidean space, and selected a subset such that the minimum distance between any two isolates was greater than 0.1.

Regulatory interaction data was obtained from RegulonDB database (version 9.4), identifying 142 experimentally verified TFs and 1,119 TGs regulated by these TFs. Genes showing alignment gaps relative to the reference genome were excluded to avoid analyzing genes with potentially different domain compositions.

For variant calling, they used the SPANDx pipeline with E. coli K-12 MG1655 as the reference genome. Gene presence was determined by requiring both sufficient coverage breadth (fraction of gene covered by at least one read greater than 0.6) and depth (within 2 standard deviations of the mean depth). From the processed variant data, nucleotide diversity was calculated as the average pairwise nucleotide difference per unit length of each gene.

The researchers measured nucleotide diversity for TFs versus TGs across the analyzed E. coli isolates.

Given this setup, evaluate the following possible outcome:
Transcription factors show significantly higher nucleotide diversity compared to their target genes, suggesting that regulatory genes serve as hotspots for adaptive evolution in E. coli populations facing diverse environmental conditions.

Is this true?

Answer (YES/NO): NO